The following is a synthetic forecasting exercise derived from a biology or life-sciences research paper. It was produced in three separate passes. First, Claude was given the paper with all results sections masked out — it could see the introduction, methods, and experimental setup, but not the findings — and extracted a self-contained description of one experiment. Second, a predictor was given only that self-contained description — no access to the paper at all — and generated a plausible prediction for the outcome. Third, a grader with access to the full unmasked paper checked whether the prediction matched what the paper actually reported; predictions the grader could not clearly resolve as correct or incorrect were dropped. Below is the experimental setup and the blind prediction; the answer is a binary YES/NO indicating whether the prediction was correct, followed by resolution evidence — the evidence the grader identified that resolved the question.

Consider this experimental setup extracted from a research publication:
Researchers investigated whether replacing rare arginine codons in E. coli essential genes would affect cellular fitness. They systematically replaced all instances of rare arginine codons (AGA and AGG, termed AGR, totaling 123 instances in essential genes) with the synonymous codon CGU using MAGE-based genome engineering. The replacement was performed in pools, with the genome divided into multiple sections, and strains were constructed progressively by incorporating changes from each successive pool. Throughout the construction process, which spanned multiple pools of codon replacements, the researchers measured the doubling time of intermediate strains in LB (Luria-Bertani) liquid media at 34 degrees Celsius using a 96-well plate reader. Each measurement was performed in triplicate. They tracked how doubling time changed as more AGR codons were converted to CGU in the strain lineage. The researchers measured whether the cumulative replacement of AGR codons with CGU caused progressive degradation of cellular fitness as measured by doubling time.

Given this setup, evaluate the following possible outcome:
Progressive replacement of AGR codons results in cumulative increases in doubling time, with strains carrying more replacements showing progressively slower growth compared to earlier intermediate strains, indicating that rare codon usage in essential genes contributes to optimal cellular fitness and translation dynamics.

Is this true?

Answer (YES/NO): NO